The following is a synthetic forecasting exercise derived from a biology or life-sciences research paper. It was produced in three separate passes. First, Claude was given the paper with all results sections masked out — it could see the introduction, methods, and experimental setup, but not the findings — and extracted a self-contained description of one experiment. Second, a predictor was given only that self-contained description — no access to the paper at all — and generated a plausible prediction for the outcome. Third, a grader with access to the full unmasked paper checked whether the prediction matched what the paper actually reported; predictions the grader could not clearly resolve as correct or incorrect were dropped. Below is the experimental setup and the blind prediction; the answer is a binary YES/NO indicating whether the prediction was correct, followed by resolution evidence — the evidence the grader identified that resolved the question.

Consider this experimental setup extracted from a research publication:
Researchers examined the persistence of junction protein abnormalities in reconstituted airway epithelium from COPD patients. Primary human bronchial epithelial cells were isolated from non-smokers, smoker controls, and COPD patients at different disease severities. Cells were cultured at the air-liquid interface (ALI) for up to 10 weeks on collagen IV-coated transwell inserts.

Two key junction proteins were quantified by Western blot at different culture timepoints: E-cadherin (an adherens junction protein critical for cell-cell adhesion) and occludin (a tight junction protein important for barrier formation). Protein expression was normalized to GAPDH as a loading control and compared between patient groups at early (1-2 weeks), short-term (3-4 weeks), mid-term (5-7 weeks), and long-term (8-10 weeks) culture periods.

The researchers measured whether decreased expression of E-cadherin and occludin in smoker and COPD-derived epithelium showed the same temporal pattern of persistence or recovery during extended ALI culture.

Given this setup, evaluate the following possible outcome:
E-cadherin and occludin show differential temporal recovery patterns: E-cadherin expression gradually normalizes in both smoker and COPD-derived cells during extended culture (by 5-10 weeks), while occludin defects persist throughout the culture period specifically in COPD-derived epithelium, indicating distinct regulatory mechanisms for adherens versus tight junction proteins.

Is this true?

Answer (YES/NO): NO